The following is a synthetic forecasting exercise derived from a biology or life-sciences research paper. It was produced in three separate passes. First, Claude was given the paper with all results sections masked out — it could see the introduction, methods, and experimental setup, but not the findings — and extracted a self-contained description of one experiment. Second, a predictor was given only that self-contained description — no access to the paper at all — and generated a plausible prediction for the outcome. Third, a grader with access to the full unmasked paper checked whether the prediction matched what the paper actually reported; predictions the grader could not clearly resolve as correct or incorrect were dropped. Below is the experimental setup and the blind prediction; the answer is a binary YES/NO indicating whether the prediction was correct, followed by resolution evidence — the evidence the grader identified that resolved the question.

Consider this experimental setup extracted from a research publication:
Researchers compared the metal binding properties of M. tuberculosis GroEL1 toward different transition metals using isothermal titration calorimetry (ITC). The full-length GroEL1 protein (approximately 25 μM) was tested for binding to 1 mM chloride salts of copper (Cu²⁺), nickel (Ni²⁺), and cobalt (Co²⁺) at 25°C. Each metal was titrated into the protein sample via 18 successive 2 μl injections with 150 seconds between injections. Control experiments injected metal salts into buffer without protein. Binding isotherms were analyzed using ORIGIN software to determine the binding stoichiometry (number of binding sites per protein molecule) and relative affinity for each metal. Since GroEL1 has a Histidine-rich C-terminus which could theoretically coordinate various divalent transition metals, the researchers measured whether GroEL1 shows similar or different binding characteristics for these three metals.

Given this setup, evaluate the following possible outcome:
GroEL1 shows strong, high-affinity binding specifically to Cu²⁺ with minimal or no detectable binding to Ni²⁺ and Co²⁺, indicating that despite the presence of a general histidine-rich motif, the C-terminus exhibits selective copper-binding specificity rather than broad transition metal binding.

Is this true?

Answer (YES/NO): NO